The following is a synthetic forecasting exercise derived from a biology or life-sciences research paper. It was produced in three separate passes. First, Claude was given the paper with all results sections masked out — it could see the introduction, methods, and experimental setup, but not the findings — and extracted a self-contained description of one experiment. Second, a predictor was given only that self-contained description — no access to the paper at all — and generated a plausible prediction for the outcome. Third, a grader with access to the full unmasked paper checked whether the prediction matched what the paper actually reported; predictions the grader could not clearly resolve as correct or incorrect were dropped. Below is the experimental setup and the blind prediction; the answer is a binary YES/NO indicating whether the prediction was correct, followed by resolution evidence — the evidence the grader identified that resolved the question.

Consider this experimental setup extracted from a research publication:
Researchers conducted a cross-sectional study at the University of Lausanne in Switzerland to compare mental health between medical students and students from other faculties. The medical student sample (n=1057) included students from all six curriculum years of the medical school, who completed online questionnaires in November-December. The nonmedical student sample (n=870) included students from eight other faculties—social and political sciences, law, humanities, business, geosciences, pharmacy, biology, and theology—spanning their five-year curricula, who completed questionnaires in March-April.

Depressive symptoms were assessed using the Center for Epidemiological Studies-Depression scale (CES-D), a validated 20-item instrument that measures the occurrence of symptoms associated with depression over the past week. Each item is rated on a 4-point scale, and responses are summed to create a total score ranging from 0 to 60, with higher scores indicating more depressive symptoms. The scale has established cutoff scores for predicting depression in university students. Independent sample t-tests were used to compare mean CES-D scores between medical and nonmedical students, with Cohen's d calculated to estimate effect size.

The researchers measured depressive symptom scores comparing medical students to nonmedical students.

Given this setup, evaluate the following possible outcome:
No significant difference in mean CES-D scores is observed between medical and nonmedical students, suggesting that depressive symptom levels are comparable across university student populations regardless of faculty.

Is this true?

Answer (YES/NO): NO